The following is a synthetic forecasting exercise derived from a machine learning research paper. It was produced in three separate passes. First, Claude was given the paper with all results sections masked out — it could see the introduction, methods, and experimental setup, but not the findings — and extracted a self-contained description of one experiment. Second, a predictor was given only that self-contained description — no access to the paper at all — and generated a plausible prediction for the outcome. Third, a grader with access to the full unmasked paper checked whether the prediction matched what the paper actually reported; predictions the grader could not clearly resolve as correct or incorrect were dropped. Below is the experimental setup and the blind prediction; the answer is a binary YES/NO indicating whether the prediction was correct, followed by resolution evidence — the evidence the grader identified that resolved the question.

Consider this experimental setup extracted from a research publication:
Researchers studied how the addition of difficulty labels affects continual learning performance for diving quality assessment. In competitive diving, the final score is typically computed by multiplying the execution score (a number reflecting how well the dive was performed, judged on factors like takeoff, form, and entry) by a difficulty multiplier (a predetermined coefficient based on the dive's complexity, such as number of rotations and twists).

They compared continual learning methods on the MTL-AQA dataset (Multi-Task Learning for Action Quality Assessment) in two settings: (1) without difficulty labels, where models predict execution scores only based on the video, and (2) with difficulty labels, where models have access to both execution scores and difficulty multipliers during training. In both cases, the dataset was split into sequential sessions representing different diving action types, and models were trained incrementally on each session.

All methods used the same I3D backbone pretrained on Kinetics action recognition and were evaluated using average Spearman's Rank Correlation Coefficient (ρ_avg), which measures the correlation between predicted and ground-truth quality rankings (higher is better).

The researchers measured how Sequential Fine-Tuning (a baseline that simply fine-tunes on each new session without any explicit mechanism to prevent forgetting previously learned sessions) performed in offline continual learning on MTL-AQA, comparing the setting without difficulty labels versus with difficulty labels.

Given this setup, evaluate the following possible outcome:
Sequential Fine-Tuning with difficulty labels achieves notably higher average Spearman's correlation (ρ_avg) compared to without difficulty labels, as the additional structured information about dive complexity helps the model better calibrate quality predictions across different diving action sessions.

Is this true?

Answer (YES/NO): YES